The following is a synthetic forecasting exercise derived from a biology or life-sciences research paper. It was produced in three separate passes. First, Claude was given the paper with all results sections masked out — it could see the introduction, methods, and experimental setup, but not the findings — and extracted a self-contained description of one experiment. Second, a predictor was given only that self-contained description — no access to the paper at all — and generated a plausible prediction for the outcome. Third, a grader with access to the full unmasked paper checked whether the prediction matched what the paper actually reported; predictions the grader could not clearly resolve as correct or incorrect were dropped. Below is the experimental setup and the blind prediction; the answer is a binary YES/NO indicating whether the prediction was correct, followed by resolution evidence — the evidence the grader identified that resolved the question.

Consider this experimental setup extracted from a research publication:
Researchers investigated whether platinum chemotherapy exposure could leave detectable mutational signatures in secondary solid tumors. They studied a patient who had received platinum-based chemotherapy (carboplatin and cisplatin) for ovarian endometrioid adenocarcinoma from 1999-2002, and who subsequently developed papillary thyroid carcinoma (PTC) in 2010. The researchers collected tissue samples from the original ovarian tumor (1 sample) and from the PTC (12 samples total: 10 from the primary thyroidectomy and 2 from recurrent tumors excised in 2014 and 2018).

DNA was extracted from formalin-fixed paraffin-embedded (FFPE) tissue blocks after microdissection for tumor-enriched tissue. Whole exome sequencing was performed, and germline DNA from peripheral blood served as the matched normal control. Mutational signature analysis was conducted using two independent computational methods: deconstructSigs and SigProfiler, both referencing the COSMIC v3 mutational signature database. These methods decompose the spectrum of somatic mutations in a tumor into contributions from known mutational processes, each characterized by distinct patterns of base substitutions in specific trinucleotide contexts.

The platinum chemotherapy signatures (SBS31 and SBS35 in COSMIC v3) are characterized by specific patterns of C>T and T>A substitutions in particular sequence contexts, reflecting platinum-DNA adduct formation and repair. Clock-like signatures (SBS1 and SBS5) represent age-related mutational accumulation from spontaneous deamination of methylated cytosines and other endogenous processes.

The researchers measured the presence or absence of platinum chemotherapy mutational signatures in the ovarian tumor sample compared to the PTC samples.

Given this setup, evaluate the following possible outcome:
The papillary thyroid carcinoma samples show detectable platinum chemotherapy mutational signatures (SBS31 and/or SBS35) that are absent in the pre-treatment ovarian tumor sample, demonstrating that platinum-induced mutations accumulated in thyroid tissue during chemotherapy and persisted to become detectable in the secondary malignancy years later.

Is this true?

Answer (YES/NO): YES